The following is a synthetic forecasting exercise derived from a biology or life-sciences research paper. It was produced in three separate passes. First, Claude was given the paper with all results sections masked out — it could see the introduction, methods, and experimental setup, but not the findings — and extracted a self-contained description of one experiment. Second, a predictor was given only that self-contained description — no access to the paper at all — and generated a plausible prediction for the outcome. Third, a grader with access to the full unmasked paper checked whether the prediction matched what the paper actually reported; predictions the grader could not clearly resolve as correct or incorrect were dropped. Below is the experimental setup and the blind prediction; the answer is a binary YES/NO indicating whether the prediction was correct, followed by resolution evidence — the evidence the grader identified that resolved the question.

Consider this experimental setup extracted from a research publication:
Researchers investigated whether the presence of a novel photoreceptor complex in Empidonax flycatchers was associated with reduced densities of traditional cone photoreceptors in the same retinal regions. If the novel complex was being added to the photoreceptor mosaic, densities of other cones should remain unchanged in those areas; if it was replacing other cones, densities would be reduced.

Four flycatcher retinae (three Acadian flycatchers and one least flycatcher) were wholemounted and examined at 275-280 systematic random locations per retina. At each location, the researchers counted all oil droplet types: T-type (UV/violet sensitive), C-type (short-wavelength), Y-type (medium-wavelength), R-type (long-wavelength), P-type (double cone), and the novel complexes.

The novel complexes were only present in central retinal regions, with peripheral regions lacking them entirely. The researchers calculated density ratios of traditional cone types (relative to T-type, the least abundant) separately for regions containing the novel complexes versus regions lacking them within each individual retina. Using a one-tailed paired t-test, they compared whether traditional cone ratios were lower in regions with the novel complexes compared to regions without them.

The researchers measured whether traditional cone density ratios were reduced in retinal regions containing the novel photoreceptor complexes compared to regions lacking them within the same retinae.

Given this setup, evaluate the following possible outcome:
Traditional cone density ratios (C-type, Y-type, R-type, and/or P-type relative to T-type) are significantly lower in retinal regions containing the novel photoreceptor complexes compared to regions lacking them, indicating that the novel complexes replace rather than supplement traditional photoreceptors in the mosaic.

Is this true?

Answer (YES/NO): NO